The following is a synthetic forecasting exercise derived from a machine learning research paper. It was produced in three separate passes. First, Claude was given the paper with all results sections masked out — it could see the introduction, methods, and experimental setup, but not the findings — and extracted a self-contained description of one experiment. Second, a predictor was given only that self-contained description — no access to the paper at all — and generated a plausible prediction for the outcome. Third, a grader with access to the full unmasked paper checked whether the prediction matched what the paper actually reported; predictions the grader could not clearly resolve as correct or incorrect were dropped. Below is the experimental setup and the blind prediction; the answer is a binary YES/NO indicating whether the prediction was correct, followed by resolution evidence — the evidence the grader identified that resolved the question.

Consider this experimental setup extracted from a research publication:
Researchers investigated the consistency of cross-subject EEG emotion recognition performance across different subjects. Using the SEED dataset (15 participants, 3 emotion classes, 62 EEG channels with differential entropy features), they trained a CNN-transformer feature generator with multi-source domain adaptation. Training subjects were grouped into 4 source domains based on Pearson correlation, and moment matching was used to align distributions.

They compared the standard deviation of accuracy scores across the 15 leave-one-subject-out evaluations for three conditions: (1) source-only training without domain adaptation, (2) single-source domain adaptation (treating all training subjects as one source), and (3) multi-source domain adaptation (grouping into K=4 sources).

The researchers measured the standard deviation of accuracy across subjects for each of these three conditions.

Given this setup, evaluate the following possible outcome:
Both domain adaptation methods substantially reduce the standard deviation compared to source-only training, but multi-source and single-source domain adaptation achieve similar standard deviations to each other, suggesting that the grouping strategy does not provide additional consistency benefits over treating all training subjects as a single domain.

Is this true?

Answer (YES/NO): NO